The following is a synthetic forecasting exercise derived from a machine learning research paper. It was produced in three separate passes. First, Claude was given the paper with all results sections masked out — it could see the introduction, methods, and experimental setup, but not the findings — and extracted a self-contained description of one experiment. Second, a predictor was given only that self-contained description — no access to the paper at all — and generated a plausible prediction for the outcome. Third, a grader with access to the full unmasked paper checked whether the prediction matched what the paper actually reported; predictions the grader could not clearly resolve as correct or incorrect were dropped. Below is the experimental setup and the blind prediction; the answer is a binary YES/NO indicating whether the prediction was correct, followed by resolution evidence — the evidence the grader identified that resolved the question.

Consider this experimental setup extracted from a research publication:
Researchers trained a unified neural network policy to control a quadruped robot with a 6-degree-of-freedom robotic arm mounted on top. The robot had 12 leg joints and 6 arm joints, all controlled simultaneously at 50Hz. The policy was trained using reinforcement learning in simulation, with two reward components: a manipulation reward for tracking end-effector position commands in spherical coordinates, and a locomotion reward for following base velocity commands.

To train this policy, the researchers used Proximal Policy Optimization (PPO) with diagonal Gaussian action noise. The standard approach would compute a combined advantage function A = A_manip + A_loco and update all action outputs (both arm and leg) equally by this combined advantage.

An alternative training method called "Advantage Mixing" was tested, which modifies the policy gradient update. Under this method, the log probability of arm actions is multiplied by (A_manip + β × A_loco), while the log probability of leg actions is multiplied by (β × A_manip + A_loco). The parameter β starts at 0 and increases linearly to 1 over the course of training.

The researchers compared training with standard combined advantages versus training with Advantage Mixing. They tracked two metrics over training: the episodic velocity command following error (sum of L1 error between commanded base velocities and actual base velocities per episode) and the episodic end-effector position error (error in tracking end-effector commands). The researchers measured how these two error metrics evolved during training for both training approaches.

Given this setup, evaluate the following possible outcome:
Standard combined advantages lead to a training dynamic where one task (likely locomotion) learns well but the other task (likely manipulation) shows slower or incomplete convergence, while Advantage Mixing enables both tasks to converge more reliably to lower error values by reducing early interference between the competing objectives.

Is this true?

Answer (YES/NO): NO